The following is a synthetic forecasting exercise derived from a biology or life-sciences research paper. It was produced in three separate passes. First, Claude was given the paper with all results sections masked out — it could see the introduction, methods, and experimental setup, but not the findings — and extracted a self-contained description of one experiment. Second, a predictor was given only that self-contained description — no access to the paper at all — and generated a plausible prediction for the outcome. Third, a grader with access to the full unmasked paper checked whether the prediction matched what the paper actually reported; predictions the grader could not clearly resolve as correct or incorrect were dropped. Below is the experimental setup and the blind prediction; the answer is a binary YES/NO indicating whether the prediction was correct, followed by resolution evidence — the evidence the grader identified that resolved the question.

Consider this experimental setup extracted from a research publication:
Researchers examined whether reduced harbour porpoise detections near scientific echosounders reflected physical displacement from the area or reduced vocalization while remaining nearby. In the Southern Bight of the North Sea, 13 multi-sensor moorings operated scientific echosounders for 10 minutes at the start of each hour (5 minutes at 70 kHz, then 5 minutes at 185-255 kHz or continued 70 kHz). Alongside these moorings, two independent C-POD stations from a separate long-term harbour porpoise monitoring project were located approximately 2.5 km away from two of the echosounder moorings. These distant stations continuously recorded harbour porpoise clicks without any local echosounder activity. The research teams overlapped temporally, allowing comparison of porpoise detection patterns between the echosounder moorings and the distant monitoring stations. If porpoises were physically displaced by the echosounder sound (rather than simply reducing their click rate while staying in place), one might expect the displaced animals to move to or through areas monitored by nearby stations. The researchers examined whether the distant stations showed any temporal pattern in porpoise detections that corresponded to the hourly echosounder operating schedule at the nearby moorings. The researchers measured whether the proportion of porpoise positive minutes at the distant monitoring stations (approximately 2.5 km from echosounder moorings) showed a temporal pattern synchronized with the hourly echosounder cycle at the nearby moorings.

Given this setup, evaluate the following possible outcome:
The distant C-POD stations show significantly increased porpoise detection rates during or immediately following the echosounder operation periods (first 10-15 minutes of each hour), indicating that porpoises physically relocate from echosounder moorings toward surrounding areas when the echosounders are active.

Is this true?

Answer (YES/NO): NO